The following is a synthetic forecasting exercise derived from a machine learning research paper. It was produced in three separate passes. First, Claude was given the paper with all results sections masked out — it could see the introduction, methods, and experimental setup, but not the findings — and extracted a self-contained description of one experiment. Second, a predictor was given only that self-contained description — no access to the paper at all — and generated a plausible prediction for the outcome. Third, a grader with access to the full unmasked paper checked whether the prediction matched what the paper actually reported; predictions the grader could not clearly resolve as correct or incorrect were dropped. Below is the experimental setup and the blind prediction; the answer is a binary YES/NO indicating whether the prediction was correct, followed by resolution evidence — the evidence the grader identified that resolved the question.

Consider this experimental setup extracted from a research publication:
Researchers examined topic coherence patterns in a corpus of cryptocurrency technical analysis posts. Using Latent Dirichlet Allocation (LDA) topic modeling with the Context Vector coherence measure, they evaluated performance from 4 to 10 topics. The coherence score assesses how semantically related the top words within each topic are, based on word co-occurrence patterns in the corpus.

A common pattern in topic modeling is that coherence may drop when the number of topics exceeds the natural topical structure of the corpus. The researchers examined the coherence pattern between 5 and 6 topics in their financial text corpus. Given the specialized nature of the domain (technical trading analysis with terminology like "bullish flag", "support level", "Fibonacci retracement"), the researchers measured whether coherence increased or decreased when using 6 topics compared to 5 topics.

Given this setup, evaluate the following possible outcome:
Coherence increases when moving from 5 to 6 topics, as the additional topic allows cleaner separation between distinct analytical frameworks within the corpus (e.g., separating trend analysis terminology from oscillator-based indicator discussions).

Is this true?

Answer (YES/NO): YES